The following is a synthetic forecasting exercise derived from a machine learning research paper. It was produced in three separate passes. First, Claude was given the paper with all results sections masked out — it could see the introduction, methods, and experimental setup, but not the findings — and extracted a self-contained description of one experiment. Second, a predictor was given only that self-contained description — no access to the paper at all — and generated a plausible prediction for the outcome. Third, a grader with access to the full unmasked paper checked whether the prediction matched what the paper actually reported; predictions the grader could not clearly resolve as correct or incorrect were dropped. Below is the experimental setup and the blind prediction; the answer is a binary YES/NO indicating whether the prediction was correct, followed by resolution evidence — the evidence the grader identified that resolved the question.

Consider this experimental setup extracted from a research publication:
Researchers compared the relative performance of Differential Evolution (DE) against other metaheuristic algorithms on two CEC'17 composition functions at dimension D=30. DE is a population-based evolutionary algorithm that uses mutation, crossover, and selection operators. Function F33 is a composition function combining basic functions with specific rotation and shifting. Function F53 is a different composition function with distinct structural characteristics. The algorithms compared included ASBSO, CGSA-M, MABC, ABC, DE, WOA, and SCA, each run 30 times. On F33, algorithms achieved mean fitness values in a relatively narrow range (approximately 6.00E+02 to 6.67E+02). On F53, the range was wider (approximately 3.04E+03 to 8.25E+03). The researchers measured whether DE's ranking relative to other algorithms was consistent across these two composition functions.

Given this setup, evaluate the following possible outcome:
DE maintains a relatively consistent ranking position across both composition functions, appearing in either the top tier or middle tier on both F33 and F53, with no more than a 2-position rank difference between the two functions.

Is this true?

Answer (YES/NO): YES